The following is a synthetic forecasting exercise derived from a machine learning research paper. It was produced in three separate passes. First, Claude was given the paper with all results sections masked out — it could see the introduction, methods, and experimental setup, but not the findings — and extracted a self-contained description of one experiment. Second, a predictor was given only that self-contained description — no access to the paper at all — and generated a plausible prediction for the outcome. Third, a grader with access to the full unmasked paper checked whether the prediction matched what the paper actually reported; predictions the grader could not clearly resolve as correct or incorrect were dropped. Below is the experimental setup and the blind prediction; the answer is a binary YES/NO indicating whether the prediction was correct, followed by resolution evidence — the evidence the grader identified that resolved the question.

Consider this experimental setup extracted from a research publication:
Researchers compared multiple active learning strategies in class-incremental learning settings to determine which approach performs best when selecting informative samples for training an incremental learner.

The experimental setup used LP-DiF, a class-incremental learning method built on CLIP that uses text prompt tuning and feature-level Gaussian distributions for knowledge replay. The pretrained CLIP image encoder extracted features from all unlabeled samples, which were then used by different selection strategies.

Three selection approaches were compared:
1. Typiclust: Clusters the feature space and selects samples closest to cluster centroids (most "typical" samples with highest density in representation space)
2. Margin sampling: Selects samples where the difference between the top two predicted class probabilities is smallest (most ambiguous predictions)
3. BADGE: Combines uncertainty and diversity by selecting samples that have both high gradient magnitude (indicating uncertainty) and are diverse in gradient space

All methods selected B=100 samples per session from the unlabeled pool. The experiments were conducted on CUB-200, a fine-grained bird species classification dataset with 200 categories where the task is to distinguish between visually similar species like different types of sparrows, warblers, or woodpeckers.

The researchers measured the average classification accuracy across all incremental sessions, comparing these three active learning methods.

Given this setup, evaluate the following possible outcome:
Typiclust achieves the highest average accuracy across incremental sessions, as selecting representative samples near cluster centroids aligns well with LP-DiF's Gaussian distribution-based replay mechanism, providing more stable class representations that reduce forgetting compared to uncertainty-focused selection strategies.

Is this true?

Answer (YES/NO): YES